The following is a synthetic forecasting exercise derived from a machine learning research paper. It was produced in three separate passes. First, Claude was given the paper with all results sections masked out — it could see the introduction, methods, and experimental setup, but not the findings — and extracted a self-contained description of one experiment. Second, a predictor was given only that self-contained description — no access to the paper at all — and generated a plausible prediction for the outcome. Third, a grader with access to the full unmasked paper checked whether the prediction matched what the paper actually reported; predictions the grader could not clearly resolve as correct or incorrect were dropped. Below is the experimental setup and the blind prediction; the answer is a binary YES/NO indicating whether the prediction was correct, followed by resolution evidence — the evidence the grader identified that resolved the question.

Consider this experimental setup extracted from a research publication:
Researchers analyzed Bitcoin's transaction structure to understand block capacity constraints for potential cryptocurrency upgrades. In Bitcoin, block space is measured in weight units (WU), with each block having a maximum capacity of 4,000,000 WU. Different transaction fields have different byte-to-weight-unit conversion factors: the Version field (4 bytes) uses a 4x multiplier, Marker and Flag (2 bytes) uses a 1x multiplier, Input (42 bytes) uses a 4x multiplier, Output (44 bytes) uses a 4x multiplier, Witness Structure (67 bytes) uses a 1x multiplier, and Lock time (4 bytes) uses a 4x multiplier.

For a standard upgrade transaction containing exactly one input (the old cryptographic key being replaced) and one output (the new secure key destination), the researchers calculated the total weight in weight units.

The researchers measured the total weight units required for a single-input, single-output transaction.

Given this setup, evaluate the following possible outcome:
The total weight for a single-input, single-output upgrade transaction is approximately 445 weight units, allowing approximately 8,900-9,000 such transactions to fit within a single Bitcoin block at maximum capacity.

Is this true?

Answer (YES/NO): YES